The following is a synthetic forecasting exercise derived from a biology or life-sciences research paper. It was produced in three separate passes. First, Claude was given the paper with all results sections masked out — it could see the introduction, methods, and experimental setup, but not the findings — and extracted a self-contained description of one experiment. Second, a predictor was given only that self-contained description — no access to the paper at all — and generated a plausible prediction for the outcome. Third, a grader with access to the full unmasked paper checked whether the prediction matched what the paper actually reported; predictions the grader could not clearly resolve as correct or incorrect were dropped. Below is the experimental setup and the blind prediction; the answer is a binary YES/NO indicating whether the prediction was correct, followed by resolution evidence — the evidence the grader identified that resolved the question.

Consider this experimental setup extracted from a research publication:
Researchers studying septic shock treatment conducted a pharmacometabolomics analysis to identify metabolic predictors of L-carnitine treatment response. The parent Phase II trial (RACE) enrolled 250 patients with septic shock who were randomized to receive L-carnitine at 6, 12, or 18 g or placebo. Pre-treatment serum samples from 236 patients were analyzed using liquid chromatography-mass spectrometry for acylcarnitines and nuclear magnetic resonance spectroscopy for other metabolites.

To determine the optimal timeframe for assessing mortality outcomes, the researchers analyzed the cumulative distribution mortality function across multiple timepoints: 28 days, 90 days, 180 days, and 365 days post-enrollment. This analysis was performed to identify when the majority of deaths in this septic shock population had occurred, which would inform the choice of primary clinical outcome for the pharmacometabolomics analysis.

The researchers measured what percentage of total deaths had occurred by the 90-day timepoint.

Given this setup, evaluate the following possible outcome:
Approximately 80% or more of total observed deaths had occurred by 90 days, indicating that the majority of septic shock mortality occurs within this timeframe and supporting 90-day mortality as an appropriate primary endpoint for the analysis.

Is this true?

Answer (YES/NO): YES